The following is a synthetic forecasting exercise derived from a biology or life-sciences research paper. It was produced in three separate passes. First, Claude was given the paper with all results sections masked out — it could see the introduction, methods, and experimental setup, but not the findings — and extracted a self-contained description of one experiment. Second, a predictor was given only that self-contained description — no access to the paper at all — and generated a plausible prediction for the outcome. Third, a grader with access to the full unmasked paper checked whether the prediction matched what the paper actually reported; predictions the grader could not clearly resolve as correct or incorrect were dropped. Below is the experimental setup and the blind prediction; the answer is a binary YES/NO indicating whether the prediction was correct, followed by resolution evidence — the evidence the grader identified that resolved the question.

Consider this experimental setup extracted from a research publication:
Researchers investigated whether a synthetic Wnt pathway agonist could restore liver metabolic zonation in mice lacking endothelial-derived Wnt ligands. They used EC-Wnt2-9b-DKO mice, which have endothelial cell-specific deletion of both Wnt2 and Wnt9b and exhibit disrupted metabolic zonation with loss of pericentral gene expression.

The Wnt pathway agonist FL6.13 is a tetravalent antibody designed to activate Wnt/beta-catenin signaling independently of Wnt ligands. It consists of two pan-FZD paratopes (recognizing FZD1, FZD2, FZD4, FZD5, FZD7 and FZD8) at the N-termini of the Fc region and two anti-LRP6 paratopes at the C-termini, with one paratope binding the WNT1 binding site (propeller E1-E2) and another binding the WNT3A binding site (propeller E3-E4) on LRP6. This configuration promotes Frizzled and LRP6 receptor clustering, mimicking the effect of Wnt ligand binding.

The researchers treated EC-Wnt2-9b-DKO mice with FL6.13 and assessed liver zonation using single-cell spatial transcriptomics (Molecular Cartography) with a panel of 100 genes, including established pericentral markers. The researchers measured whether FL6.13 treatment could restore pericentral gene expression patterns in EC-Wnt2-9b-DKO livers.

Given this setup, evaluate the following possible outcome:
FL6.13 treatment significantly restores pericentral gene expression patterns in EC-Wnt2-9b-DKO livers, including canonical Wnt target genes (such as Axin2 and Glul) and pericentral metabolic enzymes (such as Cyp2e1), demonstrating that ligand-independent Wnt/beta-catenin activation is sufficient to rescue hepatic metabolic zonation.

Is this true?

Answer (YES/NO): YES